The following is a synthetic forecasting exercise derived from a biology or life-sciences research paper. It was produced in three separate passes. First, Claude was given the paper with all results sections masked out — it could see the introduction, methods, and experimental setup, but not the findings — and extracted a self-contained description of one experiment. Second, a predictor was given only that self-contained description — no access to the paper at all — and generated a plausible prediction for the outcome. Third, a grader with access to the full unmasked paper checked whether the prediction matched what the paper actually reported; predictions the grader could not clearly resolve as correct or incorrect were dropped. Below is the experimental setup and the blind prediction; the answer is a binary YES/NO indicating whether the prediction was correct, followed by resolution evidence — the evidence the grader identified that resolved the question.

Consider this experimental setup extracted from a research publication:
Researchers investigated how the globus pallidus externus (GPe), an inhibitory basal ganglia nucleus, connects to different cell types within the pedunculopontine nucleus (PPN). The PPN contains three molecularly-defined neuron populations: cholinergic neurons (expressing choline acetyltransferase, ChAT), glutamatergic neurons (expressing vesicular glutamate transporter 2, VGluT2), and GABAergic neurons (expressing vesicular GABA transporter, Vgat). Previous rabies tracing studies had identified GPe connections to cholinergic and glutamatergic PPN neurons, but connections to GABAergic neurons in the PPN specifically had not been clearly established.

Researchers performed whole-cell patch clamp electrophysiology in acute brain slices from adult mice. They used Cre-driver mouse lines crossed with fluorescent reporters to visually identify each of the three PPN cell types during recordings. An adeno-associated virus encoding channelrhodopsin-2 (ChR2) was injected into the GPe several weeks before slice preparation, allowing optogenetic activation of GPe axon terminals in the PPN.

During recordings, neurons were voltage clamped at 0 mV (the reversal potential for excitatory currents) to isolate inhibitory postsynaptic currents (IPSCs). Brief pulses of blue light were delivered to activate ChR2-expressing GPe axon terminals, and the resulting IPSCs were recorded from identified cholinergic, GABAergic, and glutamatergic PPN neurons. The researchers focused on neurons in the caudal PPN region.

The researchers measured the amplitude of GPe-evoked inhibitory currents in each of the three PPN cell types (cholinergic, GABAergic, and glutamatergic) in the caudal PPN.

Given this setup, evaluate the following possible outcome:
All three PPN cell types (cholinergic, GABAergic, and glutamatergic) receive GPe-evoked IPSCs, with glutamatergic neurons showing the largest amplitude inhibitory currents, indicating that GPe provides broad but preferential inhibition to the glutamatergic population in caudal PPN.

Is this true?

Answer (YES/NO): NO